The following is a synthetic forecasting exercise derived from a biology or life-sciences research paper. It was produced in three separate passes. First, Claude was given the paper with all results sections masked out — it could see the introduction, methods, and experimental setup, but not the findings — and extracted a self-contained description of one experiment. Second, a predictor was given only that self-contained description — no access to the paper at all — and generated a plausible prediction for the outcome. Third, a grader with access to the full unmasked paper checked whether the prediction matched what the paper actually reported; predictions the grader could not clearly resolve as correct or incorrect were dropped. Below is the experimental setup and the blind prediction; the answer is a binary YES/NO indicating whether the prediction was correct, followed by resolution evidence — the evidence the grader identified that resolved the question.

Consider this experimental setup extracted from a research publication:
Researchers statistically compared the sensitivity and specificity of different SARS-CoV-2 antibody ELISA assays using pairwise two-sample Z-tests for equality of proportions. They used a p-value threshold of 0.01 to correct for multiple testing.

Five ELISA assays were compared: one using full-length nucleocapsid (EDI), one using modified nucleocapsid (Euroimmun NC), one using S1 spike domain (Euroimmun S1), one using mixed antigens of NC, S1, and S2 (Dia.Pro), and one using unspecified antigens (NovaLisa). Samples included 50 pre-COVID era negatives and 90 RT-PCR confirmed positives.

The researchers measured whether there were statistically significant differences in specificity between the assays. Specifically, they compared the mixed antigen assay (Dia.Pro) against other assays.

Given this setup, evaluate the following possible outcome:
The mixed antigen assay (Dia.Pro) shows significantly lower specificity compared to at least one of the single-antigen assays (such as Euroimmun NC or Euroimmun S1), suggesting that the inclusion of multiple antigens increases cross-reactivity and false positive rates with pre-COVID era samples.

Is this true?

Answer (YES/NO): YES